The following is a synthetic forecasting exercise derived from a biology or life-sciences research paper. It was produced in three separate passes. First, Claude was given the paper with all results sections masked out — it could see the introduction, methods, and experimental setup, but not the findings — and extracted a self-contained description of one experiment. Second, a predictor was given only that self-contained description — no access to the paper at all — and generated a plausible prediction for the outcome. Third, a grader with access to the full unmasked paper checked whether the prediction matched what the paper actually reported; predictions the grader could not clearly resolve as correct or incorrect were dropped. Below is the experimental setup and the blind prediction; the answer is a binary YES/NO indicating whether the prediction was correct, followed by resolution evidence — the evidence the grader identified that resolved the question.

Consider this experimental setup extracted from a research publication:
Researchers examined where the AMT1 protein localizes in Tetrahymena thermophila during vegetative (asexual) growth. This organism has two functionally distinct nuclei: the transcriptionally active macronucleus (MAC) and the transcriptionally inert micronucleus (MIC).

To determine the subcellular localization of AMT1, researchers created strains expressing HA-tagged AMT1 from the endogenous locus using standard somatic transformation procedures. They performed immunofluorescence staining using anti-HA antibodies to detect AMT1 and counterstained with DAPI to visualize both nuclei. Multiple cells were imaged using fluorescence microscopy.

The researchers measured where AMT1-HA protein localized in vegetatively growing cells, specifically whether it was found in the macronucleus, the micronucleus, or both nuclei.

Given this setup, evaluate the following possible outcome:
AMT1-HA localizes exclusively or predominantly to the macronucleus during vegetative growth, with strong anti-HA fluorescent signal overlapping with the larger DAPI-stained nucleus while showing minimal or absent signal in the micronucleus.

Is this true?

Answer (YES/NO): YES